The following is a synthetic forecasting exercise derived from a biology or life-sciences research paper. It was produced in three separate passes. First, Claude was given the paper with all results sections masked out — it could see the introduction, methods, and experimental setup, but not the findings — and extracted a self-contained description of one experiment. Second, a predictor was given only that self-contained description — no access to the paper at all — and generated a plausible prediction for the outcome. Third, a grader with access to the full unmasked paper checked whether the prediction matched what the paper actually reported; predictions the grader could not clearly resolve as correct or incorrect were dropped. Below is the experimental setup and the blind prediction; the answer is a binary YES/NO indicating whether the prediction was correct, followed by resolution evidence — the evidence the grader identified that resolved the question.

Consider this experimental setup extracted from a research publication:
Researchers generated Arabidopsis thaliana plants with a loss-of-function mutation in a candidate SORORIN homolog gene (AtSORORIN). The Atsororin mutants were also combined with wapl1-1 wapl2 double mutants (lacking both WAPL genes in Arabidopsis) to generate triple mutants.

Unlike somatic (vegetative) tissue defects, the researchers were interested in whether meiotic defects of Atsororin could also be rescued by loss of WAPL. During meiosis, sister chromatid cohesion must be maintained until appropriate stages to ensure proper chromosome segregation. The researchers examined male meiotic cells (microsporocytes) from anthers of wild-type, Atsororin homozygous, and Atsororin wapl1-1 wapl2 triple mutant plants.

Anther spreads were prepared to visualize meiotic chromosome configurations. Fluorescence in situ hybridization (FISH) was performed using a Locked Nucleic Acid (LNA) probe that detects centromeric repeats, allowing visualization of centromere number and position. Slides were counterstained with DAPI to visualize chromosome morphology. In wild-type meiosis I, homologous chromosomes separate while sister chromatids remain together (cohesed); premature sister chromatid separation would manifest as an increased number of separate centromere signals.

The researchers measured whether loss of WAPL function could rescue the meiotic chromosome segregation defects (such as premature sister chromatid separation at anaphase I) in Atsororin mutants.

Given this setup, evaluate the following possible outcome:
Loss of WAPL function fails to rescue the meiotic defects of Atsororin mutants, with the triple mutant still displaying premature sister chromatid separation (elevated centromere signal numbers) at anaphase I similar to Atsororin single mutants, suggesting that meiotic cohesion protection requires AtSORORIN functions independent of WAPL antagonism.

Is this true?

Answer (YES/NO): YES